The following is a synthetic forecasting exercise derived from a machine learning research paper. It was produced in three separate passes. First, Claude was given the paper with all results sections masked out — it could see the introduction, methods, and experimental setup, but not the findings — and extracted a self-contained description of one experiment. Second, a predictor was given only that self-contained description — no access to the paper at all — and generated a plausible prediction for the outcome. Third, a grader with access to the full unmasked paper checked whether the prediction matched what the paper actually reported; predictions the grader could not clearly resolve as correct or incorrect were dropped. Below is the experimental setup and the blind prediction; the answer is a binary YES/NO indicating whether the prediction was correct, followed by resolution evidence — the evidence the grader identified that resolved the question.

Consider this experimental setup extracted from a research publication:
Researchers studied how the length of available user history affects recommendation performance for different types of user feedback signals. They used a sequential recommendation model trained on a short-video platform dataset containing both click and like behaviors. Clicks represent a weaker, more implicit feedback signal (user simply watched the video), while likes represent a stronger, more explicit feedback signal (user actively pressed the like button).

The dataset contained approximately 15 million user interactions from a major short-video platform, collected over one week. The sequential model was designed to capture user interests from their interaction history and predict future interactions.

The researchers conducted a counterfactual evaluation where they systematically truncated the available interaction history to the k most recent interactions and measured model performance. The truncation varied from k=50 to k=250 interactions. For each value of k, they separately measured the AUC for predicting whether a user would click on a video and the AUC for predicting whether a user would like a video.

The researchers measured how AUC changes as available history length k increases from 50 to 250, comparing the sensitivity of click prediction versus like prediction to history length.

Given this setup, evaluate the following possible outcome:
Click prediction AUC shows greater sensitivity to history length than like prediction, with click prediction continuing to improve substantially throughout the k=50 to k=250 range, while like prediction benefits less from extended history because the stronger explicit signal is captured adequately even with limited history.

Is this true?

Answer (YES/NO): NO